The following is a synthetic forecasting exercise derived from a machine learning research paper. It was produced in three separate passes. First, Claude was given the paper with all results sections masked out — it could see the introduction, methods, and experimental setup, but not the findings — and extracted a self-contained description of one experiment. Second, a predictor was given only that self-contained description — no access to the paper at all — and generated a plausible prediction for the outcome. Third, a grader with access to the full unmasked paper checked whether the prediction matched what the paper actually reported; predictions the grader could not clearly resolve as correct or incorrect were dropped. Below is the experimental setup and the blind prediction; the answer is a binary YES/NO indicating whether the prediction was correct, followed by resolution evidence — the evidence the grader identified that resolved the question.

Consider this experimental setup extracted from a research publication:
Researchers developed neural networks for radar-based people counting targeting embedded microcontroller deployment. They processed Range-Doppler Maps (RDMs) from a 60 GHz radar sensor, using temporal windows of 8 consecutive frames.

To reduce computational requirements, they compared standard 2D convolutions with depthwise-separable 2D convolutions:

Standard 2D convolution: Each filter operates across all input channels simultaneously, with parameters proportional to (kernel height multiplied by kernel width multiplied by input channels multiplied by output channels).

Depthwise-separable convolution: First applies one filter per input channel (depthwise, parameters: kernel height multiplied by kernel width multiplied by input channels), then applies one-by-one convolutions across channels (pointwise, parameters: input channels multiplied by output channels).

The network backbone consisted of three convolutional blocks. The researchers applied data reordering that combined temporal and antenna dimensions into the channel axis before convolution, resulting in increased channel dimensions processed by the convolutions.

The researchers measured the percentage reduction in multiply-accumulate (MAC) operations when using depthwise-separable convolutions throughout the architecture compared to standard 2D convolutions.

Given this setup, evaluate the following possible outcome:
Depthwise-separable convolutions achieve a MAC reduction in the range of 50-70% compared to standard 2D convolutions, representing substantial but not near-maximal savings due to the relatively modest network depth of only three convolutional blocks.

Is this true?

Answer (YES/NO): YES